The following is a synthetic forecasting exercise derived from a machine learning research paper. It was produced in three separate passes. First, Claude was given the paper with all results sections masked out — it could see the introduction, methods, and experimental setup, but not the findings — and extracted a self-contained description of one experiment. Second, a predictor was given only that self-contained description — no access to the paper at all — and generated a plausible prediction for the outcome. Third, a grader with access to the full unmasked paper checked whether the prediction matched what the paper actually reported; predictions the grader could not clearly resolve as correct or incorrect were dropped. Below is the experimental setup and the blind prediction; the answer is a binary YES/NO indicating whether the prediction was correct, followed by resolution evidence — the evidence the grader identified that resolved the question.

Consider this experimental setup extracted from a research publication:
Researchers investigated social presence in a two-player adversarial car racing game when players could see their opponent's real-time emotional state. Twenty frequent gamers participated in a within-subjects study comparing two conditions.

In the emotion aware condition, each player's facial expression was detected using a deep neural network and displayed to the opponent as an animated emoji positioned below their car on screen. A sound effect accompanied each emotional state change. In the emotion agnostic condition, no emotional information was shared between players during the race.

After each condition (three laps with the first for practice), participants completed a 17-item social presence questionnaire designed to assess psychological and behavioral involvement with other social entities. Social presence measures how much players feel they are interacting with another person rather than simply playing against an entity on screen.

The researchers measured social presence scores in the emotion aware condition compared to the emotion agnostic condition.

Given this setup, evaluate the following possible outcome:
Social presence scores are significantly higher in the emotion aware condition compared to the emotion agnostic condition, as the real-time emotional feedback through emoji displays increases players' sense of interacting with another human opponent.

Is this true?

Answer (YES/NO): NO